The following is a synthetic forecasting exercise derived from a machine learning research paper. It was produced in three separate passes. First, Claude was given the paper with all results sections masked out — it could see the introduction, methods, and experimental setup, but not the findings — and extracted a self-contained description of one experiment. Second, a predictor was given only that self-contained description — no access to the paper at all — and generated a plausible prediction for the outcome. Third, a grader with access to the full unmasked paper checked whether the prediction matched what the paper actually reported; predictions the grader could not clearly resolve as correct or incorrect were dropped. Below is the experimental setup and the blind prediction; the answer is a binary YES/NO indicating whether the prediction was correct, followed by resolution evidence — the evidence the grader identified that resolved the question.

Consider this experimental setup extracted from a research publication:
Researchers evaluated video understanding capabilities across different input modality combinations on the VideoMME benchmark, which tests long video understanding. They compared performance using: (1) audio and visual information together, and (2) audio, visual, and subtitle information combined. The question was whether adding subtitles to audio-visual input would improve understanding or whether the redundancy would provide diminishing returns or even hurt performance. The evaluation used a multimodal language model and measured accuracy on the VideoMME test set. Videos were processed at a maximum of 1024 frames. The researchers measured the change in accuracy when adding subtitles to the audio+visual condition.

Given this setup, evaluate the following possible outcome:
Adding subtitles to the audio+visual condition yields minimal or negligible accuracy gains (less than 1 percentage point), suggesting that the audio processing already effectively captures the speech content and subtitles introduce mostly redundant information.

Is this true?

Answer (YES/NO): NO